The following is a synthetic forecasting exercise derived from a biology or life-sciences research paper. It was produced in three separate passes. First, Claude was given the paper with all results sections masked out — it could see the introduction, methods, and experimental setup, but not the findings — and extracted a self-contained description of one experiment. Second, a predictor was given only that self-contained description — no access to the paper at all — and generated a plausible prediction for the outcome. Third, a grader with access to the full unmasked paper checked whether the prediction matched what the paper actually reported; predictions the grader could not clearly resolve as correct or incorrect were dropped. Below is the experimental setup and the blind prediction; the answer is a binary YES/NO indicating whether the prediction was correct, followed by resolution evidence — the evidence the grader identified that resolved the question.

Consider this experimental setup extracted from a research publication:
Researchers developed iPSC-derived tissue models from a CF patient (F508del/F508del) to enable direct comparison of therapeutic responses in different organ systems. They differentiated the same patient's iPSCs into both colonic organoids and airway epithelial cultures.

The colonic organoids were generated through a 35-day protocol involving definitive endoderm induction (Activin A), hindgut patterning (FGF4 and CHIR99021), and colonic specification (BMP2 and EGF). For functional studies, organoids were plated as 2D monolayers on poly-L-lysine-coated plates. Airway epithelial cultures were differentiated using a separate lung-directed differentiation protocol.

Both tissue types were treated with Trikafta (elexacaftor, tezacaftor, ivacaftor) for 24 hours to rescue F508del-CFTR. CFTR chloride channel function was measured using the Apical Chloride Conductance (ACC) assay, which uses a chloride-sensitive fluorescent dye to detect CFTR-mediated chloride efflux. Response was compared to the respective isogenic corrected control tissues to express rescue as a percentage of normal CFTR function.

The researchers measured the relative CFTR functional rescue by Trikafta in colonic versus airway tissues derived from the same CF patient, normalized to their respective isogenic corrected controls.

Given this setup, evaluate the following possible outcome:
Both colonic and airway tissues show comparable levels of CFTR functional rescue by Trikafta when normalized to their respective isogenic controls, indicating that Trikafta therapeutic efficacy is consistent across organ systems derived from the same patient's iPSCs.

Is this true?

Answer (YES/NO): NO